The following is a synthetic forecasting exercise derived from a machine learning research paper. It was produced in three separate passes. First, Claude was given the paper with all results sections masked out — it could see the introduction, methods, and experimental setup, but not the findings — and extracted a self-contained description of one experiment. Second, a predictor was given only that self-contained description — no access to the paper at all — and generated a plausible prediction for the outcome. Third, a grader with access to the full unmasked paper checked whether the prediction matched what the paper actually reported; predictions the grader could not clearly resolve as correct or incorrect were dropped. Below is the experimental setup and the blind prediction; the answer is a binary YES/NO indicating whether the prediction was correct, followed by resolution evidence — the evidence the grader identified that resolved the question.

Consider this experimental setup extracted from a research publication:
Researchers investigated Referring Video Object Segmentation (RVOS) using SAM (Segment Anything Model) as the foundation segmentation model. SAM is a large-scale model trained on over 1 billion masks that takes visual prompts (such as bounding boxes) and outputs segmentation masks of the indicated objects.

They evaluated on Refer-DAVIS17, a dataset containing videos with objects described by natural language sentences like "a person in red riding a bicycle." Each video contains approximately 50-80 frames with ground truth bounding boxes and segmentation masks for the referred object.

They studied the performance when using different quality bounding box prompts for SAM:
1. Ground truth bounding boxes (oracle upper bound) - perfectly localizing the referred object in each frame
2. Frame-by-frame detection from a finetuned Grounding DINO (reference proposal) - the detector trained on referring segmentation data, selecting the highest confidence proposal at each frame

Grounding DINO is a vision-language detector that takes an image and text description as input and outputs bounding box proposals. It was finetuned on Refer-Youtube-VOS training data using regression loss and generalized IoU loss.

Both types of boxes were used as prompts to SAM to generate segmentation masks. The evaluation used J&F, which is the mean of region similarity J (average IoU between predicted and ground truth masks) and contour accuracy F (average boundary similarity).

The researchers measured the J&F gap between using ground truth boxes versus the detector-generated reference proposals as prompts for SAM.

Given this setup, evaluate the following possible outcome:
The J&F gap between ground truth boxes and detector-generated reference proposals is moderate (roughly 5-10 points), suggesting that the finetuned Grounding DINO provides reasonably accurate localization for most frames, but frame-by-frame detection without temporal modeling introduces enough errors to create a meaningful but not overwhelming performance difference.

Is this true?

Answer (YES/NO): NO